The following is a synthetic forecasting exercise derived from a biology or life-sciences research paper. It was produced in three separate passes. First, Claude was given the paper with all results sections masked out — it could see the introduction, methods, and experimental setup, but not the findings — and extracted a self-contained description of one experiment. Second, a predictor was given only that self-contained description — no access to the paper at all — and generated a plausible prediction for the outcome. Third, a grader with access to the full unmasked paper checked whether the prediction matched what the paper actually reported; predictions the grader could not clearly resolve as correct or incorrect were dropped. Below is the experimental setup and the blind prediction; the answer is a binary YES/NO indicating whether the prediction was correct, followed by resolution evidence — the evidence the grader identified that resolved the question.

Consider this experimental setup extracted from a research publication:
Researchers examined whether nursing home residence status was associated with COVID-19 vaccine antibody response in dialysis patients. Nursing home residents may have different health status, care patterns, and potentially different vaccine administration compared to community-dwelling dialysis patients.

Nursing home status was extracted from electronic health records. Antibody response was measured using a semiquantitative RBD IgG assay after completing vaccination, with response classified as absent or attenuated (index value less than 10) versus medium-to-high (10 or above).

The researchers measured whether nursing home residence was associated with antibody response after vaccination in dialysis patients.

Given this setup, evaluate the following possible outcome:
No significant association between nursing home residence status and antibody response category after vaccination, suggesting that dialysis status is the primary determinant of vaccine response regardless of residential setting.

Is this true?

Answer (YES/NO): NO